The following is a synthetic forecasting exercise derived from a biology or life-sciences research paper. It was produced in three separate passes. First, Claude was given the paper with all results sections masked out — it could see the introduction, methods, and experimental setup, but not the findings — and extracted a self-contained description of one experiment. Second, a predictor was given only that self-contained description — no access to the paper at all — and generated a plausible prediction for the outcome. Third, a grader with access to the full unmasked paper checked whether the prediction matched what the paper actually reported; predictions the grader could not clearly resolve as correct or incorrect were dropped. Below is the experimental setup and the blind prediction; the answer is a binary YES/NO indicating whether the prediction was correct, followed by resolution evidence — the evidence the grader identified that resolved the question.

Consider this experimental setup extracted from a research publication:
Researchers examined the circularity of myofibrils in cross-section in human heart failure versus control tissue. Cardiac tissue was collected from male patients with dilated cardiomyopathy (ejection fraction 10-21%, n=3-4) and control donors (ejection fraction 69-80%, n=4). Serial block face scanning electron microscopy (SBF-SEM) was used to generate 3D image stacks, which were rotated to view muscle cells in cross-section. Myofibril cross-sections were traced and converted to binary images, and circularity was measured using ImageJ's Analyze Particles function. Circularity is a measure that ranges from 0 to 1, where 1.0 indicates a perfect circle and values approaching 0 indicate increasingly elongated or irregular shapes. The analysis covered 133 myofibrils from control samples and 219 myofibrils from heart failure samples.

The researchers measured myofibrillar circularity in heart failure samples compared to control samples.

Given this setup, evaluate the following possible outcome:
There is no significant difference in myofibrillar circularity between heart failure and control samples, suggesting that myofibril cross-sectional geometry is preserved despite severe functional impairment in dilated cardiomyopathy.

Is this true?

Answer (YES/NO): NO